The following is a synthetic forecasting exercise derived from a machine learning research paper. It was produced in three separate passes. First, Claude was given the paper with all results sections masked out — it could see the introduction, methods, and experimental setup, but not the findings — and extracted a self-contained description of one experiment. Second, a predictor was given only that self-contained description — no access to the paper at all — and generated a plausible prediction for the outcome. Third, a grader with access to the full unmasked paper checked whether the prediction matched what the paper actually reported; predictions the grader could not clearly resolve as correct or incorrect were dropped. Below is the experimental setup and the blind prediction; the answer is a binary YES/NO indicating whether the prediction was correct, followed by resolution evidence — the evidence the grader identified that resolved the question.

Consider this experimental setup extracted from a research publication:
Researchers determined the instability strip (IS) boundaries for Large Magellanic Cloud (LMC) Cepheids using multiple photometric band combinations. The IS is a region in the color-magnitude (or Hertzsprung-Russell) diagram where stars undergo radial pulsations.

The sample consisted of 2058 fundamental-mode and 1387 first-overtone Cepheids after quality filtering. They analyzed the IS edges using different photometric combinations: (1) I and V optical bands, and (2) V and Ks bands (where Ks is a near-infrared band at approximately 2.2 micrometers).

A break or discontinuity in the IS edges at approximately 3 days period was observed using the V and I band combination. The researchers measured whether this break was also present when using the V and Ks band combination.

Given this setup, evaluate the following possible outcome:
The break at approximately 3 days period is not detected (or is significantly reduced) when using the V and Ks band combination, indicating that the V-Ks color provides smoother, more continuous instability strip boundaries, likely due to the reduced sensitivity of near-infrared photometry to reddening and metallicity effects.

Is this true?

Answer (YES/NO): NO